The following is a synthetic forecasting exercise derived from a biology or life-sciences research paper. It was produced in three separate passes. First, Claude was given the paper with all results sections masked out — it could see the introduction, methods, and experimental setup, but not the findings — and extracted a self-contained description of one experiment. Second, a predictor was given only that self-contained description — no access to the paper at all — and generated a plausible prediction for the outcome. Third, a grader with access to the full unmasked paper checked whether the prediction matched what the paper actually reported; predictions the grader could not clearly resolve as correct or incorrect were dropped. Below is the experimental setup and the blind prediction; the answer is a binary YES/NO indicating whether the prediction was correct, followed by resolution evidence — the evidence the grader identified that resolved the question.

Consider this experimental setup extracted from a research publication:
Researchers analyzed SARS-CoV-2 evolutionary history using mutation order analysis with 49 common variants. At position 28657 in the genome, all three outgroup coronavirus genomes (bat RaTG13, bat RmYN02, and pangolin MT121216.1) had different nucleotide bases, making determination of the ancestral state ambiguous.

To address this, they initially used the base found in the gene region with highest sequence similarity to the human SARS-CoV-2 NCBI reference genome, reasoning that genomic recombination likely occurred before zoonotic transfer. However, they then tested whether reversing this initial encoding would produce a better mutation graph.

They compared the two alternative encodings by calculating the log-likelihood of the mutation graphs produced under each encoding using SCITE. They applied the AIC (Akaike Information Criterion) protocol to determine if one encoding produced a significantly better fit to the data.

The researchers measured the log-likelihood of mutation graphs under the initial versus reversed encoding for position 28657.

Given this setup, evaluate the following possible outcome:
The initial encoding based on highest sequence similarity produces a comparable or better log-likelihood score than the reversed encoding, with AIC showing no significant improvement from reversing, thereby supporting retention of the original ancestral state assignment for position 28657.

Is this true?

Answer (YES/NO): NO